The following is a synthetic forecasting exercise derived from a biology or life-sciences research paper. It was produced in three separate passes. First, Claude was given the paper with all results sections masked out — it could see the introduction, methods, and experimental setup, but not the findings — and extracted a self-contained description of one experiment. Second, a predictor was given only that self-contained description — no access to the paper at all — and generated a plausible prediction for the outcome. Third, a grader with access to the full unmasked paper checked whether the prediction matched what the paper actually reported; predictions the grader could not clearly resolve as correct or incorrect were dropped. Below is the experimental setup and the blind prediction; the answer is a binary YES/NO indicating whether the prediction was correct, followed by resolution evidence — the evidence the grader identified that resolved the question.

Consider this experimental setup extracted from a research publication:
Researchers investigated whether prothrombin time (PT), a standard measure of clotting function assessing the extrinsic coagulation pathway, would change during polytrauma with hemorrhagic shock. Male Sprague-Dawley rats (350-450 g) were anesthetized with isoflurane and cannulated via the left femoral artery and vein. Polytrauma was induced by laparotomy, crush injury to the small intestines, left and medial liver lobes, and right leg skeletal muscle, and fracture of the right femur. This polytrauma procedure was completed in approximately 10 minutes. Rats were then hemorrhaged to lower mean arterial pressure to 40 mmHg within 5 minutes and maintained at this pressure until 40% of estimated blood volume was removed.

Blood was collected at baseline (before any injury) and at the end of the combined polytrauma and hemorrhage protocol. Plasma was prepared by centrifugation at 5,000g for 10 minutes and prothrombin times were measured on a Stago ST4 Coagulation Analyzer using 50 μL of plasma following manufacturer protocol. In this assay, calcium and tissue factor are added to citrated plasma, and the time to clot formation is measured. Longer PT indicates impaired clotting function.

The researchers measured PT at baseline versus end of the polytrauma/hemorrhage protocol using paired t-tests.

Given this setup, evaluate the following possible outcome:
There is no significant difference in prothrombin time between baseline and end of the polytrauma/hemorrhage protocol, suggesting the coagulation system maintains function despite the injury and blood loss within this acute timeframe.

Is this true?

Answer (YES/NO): NO